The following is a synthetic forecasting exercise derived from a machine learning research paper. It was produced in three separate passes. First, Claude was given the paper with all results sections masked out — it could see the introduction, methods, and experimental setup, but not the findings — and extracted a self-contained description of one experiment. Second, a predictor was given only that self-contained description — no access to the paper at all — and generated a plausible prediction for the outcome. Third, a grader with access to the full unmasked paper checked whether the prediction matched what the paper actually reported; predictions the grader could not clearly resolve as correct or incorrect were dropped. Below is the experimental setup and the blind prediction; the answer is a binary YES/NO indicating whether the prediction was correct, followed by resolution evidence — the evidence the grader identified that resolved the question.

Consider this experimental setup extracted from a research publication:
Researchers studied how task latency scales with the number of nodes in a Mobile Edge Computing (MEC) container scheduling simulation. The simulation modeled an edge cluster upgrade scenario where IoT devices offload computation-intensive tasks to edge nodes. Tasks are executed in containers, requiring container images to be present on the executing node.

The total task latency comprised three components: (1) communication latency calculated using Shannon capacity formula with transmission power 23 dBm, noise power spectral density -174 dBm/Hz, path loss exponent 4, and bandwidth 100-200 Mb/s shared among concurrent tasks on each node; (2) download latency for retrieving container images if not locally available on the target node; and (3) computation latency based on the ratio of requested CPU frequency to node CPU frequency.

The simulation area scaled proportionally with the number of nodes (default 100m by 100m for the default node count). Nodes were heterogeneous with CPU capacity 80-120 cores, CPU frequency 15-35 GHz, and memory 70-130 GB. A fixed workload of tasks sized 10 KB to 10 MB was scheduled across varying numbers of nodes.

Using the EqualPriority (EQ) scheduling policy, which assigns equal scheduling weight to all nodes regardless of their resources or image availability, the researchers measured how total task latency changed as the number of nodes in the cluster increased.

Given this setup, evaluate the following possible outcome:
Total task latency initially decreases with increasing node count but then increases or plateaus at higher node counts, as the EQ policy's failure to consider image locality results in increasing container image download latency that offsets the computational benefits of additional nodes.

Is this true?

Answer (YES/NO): NO